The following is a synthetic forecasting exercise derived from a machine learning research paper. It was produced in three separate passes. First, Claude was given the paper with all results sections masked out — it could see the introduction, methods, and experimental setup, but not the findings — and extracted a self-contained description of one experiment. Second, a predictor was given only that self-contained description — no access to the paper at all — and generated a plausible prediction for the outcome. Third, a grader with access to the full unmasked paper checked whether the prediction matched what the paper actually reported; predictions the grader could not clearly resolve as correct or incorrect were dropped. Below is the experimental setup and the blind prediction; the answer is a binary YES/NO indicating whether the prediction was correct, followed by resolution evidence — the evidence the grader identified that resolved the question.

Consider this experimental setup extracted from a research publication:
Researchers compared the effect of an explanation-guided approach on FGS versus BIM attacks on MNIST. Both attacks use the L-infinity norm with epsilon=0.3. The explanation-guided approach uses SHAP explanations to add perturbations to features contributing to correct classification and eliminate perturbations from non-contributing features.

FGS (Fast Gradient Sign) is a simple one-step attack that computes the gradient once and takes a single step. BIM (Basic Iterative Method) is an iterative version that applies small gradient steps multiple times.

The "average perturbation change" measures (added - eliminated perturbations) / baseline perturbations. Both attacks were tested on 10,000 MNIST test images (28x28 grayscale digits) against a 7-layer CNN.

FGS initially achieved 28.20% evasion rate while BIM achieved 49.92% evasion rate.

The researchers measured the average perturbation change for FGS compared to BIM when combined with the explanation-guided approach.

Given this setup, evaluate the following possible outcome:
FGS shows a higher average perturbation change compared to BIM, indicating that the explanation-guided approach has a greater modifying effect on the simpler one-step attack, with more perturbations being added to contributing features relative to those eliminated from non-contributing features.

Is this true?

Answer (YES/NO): NO